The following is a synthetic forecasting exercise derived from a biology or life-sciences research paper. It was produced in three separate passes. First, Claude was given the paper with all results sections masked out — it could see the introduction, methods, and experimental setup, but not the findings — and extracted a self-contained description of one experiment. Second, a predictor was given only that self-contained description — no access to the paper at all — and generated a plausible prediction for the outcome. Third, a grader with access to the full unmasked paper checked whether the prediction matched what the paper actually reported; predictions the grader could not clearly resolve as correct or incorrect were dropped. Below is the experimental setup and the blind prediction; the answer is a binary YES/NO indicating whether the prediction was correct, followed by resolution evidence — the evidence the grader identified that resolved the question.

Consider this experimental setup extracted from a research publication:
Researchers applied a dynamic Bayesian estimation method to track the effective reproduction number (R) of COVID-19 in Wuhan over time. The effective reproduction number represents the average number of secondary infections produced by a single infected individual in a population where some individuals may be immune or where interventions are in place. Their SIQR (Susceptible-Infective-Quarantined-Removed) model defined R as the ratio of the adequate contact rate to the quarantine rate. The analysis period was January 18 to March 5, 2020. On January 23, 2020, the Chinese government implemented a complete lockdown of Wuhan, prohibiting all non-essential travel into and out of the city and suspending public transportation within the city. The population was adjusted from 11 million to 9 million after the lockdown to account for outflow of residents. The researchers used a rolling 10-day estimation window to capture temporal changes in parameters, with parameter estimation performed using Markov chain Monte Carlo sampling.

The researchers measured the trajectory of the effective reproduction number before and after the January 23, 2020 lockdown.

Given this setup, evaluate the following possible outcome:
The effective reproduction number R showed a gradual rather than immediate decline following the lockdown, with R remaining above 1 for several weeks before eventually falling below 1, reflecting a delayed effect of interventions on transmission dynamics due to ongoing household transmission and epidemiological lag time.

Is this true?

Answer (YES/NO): NO